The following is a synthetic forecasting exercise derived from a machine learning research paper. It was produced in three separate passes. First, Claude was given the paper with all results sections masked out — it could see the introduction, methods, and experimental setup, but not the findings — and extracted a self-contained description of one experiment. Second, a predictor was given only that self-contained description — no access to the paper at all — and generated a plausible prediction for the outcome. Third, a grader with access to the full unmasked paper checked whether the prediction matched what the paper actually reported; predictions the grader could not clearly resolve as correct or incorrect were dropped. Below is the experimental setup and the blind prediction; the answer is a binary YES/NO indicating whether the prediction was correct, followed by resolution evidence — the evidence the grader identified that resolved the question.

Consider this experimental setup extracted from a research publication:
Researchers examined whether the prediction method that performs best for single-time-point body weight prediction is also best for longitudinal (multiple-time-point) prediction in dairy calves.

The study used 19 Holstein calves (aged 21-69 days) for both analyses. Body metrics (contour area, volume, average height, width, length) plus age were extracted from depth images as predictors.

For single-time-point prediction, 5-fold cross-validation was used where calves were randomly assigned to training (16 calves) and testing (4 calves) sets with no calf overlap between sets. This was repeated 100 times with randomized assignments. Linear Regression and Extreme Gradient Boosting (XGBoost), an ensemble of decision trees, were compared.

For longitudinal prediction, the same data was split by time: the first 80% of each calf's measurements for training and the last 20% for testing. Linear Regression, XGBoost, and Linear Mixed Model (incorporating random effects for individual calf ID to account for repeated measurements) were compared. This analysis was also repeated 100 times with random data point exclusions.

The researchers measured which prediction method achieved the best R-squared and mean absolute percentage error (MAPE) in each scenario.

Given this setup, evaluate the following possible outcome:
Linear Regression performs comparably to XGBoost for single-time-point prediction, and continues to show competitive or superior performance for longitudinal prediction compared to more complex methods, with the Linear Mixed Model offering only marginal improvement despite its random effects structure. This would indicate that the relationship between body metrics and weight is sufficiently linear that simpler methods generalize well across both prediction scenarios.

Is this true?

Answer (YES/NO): NO